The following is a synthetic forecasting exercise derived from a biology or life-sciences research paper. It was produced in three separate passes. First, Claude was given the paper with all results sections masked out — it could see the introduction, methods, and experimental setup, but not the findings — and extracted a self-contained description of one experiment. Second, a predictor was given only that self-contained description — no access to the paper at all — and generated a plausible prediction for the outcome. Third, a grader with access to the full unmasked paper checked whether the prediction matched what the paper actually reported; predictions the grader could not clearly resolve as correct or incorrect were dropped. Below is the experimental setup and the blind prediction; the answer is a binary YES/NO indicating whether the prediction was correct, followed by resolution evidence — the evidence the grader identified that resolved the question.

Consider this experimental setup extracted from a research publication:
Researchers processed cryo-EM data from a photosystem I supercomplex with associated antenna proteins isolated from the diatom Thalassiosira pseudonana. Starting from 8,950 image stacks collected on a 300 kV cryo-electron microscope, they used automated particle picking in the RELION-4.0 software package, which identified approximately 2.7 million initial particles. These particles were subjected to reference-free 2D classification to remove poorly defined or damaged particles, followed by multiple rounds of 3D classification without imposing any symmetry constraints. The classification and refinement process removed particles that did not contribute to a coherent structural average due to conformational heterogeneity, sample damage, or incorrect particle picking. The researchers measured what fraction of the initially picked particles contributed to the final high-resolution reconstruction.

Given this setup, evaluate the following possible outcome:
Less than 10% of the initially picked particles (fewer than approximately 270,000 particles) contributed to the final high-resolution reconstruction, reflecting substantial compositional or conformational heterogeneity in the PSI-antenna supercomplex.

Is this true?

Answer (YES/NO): YES